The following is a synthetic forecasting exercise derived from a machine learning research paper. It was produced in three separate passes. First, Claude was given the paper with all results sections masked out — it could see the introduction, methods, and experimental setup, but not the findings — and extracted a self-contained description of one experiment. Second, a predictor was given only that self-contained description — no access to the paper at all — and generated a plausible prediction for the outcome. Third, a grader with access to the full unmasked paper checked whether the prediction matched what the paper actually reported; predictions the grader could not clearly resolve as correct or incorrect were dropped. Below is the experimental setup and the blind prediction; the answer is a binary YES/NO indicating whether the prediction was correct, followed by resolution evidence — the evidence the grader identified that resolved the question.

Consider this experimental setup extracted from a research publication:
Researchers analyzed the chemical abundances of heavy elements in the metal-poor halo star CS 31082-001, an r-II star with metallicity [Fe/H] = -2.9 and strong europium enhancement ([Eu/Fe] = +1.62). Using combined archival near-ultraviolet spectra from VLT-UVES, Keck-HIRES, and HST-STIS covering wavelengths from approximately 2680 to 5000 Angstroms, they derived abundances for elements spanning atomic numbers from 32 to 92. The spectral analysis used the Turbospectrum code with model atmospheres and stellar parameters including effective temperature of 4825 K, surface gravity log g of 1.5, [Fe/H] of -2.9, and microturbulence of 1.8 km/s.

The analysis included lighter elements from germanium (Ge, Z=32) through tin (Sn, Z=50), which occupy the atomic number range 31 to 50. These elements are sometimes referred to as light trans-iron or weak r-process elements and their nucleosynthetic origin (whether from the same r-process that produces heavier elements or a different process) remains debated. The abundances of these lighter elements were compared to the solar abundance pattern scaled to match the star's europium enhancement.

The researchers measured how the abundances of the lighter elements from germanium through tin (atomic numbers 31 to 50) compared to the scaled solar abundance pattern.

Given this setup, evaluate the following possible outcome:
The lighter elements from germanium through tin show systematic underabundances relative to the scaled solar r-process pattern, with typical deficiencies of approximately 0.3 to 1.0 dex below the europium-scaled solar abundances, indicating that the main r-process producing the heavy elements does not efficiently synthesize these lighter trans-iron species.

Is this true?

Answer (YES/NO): NO